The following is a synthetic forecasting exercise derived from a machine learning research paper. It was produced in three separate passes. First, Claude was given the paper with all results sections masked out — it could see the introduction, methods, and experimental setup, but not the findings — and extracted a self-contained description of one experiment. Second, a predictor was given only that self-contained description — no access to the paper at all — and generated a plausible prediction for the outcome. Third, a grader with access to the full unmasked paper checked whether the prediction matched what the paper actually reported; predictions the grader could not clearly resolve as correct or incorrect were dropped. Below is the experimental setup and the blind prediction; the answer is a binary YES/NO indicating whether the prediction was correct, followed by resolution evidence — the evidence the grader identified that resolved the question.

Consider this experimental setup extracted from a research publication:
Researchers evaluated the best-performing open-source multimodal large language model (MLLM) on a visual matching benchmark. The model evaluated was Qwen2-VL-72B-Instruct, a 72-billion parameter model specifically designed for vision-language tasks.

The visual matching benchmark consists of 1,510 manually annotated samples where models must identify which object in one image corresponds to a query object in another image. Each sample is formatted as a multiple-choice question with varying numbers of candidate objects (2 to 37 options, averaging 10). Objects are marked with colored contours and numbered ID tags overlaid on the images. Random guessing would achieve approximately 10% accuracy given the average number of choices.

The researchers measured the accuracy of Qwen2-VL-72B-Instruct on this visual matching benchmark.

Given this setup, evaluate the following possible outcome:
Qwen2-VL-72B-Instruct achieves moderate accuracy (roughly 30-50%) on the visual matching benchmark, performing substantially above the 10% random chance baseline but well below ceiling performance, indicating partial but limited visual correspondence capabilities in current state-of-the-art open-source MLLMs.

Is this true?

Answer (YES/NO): YES